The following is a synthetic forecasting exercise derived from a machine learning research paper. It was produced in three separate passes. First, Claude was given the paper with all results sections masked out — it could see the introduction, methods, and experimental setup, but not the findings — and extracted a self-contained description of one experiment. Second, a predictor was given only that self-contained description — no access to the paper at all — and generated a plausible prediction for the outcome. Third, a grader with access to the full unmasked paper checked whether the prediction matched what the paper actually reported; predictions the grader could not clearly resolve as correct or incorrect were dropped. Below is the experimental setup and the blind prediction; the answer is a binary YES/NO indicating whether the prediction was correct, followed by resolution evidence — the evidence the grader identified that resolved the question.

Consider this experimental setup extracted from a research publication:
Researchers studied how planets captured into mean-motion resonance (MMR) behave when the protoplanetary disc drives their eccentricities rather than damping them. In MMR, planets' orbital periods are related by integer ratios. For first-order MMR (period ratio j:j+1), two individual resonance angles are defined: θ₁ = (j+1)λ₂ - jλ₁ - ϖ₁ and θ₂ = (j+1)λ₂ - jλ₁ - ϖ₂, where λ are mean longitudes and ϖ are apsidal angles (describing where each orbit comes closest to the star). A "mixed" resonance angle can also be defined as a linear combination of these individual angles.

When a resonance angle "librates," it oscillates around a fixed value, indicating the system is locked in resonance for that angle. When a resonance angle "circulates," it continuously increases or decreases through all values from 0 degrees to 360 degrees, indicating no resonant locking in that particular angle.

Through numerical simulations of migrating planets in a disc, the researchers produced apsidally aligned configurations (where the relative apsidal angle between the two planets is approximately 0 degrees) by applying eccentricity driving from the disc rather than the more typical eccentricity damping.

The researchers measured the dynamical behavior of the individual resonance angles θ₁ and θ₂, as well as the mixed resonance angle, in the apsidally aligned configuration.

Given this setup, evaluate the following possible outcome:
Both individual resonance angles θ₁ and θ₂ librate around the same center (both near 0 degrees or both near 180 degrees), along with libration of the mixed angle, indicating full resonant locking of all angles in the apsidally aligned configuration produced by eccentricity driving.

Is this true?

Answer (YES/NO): NO